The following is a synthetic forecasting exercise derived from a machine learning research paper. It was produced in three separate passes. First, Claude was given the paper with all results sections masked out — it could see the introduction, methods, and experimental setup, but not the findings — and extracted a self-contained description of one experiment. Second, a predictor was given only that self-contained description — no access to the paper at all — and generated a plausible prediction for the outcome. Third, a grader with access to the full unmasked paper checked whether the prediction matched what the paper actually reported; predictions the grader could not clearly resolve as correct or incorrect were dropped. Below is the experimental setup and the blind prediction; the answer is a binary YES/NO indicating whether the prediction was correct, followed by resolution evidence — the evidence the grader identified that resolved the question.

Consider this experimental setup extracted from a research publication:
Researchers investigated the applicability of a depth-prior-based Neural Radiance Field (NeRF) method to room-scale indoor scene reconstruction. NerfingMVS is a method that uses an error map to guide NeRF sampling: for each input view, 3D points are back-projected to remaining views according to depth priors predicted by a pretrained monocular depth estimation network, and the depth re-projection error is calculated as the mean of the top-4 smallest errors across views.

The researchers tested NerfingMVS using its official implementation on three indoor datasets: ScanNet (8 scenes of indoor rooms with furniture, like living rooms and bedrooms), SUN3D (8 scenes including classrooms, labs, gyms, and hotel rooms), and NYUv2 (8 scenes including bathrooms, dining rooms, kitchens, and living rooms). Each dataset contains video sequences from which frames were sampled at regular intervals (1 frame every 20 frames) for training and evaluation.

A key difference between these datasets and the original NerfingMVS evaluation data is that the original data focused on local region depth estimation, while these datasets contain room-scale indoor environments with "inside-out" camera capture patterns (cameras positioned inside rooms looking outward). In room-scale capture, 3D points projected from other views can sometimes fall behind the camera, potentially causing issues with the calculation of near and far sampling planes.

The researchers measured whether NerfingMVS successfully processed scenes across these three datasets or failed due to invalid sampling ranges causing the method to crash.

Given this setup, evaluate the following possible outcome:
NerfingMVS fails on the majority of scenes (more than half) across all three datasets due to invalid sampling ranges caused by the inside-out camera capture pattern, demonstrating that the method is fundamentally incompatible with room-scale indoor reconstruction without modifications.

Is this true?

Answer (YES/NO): YES